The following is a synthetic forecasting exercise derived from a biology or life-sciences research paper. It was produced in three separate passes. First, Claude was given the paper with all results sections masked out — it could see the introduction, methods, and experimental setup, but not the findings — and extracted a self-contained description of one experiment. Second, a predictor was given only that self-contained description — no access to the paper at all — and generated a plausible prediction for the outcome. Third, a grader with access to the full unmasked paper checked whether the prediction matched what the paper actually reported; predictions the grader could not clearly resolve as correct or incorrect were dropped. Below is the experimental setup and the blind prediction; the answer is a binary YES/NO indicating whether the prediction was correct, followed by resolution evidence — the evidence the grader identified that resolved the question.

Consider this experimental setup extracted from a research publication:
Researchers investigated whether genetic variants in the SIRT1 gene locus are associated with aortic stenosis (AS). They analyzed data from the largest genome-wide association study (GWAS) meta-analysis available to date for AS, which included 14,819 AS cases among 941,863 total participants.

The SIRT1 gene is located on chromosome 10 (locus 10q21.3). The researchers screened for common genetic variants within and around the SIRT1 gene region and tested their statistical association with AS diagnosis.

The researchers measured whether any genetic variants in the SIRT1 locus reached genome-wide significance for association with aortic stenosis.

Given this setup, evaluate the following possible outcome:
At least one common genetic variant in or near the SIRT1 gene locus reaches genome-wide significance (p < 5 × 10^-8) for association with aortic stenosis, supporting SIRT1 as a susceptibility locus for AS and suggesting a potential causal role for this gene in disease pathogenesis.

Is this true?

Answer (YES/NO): NO